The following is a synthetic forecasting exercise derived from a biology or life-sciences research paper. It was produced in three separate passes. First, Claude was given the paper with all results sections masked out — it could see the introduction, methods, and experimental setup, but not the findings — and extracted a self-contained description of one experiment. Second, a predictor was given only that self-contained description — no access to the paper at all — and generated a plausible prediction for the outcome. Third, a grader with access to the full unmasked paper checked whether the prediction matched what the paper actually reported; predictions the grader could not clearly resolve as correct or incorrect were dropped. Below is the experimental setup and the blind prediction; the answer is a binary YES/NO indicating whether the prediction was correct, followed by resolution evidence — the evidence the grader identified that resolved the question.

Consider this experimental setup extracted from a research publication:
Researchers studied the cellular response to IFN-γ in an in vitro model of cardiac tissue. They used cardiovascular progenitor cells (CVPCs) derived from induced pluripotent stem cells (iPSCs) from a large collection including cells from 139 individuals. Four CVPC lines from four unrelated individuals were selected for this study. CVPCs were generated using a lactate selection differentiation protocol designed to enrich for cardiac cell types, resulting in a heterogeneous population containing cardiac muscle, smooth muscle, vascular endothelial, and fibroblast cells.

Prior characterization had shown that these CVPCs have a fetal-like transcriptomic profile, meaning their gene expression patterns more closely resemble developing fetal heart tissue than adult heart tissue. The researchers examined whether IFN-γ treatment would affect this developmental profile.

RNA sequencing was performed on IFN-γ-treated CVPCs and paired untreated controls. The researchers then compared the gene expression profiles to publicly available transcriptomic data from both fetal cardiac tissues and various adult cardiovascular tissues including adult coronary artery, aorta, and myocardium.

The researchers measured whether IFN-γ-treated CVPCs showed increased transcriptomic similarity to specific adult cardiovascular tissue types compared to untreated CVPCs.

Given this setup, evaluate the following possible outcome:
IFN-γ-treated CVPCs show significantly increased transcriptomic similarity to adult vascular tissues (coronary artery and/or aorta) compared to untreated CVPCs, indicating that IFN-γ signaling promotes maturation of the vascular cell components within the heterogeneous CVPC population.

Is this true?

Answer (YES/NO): NO